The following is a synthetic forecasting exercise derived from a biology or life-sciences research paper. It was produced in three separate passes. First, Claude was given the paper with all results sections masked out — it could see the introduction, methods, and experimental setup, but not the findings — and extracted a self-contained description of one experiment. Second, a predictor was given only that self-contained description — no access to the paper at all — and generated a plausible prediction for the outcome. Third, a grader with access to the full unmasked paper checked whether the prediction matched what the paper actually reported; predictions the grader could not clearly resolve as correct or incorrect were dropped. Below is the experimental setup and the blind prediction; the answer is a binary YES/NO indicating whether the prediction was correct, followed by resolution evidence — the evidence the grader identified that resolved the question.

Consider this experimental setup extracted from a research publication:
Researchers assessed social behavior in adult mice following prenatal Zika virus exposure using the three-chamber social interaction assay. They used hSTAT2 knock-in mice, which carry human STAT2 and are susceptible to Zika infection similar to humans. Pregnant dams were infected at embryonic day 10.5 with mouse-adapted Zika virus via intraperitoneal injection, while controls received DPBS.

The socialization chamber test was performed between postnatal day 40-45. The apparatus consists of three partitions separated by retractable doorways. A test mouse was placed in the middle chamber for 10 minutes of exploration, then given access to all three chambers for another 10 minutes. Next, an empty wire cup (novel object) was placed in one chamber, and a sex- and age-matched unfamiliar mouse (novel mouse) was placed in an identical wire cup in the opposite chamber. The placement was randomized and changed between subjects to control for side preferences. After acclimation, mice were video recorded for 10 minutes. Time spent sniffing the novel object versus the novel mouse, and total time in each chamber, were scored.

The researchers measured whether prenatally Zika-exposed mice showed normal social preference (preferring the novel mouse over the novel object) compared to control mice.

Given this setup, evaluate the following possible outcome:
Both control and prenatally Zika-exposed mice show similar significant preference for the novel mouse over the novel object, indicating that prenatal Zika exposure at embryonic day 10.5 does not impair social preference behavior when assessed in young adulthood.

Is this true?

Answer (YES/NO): NO